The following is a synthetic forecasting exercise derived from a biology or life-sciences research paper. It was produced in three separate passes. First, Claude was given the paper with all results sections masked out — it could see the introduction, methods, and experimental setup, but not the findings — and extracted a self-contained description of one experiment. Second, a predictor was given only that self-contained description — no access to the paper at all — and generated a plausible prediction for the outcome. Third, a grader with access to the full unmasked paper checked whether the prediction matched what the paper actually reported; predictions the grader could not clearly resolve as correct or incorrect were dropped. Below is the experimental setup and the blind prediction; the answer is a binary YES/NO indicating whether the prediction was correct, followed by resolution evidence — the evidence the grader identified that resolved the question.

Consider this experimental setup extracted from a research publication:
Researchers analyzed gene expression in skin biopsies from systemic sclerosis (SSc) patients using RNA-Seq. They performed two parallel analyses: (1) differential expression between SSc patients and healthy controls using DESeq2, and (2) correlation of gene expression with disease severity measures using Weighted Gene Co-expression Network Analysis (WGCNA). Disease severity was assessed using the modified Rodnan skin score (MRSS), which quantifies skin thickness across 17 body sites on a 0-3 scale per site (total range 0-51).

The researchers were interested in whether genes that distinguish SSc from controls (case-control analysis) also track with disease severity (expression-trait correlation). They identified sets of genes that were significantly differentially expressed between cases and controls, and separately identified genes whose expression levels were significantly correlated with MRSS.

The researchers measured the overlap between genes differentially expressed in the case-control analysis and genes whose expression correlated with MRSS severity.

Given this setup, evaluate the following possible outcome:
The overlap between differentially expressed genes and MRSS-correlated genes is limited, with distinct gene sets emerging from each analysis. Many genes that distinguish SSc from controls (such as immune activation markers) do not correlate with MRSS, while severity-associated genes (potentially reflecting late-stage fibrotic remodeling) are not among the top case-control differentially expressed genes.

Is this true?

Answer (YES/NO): YES